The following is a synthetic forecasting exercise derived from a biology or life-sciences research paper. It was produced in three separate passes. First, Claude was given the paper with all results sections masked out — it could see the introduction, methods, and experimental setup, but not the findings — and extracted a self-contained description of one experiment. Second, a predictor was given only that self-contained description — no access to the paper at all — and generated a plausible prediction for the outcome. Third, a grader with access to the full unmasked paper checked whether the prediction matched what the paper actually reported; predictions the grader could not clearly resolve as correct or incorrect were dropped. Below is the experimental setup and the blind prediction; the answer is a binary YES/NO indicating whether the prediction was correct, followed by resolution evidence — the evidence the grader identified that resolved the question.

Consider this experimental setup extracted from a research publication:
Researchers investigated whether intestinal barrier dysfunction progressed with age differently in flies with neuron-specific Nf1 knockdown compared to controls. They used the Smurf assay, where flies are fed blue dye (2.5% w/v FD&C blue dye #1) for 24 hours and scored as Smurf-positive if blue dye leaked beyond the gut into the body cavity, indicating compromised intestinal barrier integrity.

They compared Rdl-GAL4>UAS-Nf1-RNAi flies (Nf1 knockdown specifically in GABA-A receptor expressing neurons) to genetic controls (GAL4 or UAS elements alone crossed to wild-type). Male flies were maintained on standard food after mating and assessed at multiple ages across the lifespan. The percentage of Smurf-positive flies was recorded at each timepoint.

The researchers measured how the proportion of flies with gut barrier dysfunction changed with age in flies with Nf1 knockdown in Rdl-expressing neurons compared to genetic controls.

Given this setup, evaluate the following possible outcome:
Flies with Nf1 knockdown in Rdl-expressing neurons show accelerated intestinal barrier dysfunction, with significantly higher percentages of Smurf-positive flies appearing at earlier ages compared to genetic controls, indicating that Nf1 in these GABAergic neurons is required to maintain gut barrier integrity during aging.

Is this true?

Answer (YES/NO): YES